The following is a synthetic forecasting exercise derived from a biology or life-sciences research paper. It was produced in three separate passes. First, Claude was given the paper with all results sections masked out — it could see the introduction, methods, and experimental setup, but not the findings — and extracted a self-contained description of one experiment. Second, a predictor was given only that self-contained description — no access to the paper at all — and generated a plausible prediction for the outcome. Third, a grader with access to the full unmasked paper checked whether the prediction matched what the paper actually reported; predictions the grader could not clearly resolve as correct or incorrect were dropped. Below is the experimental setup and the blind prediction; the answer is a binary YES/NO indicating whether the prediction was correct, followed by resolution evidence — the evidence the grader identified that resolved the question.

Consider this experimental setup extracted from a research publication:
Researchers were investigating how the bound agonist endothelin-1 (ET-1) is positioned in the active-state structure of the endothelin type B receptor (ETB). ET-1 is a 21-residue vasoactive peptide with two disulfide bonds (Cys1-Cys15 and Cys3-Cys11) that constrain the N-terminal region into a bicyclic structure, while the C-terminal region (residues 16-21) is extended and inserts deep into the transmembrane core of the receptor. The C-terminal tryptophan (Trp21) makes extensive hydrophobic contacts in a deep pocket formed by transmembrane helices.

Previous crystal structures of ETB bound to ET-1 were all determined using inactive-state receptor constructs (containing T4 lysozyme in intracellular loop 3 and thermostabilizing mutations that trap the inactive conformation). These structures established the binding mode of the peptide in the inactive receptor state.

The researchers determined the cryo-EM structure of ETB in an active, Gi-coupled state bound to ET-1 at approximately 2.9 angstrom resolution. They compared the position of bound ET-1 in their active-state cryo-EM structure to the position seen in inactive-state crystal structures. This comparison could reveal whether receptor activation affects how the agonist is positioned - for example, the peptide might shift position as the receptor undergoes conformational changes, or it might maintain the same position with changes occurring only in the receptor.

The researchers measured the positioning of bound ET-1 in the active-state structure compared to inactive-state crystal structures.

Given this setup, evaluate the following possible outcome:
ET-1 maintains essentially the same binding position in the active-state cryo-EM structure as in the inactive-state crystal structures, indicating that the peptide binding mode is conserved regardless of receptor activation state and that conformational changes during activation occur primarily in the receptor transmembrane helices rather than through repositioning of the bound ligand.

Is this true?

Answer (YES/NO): YES